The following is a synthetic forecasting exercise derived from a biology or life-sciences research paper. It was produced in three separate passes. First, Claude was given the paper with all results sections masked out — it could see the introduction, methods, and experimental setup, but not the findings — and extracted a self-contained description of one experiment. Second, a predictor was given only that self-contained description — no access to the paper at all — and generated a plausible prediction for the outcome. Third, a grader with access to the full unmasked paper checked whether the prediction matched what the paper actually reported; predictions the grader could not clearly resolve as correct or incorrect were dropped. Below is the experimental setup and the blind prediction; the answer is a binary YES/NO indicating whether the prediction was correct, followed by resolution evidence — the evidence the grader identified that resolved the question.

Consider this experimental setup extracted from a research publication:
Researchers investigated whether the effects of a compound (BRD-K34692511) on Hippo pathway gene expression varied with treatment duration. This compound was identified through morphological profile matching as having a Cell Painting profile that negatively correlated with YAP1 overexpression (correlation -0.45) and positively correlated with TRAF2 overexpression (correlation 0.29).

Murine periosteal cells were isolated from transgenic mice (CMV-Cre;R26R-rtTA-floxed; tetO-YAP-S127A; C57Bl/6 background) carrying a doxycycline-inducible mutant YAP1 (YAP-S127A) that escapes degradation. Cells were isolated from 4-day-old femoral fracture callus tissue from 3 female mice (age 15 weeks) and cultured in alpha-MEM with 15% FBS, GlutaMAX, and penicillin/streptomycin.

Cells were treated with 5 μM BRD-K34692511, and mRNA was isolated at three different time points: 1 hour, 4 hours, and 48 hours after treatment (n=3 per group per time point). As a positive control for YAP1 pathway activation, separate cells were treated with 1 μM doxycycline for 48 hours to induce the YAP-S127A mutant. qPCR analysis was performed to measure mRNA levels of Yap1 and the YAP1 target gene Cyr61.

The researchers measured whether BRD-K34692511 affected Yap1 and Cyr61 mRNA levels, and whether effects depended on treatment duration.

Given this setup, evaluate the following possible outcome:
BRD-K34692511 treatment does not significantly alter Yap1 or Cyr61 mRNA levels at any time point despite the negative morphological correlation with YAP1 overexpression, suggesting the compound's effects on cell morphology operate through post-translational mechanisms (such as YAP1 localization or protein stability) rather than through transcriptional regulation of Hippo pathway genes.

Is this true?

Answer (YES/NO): NO